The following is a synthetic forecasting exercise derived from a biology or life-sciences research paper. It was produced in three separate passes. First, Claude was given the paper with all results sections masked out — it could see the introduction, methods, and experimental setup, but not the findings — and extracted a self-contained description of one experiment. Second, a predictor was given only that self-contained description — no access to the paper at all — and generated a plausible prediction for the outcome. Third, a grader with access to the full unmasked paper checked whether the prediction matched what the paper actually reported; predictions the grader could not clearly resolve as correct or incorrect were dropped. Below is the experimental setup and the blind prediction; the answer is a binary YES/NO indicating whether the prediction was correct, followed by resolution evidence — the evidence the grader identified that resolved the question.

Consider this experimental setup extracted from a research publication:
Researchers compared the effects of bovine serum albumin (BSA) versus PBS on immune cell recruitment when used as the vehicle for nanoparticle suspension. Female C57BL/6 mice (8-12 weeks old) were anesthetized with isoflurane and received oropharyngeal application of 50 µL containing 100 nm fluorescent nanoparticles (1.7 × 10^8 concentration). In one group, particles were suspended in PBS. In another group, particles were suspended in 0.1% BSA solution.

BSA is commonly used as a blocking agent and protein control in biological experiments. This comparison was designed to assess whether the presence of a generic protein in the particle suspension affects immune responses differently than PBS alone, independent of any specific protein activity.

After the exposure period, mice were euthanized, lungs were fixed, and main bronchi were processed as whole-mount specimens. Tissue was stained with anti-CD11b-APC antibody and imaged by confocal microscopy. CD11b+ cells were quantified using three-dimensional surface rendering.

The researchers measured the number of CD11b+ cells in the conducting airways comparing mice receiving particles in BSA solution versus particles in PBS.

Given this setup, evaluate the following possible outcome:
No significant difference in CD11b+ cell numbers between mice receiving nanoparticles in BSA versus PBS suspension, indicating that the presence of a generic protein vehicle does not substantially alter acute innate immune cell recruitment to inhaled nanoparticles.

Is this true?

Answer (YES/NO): YES